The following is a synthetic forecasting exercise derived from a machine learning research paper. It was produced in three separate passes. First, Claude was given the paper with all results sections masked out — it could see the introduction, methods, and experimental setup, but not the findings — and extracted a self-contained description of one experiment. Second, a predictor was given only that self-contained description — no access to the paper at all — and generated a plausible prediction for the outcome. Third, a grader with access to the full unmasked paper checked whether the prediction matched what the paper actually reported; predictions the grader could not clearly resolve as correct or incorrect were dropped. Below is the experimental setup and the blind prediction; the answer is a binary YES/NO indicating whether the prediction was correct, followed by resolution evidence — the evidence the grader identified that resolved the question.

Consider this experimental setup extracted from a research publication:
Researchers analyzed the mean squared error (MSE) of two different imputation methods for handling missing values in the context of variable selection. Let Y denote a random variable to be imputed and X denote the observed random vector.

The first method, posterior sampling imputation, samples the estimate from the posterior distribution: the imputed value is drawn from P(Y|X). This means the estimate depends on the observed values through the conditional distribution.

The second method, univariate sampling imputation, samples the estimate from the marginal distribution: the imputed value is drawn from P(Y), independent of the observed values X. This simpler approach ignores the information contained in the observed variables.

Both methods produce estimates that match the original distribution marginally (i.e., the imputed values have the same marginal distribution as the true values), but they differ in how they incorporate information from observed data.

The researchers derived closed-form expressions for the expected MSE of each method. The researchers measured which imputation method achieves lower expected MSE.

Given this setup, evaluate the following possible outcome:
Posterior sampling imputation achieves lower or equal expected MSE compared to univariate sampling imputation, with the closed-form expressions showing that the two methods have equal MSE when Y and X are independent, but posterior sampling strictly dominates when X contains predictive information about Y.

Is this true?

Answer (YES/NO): YES